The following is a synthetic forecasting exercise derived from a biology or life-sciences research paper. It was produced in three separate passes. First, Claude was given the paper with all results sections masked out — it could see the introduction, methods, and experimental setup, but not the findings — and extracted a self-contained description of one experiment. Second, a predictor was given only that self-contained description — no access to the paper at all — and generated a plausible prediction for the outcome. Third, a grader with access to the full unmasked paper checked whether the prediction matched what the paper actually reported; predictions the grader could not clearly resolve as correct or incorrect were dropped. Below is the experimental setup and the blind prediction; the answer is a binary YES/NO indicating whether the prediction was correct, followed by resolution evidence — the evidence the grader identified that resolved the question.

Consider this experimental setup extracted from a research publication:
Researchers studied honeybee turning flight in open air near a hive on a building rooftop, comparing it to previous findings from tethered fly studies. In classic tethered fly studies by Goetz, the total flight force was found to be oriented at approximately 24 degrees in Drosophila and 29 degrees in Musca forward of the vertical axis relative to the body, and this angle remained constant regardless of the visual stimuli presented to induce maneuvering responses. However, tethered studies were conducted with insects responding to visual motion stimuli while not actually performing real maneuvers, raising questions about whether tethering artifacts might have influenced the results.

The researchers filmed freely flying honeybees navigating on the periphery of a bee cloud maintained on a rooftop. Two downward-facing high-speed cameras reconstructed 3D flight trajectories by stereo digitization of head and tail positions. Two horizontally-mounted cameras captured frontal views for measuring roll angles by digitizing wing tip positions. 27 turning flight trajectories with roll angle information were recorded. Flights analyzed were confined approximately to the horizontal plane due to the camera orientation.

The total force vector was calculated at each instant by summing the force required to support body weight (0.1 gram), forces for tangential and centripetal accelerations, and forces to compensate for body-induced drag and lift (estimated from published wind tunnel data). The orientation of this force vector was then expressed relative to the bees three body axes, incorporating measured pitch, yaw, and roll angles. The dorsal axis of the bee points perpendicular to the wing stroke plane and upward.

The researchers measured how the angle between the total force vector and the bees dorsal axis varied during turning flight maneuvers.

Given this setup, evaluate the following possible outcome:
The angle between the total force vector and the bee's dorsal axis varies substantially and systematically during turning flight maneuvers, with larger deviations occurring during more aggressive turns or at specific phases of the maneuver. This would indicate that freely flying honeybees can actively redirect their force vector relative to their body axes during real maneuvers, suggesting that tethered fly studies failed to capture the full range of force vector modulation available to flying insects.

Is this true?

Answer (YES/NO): NO